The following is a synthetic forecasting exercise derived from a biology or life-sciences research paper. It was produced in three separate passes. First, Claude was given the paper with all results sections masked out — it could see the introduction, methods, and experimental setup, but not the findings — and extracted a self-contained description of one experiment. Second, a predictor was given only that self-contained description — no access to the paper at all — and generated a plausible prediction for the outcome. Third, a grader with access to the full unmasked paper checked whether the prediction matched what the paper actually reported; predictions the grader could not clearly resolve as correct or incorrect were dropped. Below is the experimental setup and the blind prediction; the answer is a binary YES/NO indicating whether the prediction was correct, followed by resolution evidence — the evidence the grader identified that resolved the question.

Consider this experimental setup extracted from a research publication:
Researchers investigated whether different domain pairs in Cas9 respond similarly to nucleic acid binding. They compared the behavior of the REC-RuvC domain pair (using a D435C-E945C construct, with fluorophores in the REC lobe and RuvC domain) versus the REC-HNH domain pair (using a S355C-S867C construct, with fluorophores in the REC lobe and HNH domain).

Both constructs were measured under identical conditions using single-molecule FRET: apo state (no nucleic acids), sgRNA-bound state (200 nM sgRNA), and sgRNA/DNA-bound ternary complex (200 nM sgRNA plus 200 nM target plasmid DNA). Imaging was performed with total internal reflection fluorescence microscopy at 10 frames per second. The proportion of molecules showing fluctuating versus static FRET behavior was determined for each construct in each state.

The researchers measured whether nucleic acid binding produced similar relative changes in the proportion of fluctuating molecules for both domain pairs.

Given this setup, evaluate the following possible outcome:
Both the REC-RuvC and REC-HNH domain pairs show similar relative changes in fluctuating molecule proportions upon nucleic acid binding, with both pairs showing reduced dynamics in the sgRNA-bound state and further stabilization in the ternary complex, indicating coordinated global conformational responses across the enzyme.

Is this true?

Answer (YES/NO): NO